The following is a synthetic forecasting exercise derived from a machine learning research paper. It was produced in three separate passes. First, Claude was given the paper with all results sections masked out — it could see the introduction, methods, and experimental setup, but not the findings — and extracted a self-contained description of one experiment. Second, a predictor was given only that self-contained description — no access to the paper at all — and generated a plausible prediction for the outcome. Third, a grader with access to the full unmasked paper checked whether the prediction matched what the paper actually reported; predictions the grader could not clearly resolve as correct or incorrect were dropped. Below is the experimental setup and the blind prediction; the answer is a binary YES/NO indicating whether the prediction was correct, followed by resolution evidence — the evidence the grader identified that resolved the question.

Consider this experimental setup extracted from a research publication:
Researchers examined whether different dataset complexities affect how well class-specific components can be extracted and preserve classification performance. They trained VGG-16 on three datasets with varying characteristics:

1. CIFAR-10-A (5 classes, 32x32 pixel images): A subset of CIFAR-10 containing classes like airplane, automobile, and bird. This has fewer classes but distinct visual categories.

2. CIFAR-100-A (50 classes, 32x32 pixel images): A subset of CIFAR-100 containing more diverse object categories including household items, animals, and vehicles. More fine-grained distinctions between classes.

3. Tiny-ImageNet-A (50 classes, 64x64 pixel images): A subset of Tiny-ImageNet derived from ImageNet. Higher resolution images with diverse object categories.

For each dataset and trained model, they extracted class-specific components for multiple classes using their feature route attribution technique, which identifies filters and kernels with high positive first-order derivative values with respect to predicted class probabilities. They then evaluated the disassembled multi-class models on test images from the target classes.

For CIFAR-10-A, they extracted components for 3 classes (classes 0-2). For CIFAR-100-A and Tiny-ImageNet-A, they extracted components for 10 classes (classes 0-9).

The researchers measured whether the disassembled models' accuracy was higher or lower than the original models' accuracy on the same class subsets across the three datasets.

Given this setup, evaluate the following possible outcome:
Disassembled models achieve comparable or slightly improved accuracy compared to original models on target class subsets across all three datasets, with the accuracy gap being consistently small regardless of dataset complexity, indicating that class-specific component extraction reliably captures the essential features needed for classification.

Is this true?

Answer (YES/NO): NO